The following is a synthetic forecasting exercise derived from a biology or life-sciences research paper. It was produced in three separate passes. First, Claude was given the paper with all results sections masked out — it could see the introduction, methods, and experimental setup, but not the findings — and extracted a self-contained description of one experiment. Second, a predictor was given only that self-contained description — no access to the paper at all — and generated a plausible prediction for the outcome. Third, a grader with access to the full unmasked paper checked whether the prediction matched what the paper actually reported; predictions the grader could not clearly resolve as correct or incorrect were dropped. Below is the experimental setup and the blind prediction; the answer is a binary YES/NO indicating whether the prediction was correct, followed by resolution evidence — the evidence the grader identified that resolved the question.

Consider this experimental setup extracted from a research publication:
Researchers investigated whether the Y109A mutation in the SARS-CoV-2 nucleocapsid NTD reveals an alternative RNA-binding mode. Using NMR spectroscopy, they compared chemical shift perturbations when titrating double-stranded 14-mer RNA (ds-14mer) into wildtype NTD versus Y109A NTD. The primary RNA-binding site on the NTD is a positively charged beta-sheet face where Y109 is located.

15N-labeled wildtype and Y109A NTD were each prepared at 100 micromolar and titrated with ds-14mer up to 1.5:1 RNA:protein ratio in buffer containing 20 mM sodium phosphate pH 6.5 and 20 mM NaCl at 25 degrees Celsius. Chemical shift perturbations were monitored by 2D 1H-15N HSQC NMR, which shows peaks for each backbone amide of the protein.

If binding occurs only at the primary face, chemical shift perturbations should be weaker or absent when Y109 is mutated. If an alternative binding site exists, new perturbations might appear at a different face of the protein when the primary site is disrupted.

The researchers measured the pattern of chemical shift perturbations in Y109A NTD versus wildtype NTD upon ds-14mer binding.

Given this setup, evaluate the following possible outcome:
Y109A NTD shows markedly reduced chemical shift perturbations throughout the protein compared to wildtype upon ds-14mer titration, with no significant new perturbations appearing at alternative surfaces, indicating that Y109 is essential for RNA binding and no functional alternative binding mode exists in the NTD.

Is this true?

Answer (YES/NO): NO